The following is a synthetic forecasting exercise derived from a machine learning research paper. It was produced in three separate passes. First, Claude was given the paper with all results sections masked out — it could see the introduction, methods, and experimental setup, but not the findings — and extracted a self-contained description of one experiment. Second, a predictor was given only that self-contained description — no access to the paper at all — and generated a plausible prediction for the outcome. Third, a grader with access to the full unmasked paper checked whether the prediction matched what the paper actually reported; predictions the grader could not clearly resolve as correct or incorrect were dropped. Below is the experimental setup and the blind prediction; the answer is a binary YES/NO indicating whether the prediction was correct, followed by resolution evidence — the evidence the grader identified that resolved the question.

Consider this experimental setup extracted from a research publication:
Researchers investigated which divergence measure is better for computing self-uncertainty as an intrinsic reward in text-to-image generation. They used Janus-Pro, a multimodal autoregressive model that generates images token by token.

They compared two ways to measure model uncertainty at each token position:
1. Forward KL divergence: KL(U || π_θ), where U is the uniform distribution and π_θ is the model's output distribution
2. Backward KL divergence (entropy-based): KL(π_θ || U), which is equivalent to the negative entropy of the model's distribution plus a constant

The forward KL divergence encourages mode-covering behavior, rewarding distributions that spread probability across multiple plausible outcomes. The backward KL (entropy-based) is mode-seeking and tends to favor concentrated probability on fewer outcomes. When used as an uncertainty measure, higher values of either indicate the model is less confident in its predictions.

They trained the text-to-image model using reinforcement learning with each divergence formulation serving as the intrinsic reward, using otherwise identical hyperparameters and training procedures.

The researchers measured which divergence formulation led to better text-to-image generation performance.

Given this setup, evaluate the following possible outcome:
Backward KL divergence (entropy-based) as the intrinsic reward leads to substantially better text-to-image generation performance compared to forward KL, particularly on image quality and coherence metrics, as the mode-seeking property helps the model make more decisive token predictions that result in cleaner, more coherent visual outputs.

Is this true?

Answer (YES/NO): NO